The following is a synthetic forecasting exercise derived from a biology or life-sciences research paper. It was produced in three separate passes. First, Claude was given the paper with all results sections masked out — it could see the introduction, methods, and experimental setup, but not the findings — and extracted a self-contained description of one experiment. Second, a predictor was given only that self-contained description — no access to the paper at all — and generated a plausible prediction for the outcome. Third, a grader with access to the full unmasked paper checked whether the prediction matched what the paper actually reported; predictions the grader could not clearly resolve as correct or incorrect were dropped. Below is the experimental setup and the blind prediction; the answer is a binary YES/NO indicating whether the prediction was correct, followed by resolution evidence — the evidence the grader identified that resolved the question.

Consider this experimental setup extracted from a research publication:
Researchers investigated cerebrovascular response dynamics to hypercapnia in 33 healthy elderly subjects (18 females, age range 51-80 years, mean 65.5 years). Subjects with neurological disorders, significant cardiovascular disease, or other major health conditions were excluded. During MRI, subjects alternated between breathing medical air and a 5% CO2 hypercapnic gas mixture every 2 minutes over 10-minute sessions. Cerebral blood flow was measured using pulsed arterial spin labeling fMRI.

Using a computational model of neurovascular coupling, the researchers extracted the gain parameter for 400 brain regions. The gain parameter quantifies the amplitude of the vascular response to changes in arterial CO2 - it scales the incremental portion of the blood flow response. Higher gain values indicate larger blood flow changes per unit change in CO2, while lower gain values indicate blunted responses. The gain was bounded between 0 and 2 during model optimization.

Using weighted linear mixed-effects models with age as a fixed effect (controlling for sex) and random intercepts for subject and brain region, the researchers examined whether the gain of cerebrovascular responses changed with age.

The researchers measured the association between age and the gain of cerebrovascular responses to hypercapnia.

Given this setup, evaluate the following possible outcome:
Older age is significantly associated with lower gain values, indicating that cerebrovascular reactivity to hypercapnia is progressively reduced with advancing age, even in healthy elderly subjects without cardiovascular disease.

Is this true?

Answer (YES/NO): YES